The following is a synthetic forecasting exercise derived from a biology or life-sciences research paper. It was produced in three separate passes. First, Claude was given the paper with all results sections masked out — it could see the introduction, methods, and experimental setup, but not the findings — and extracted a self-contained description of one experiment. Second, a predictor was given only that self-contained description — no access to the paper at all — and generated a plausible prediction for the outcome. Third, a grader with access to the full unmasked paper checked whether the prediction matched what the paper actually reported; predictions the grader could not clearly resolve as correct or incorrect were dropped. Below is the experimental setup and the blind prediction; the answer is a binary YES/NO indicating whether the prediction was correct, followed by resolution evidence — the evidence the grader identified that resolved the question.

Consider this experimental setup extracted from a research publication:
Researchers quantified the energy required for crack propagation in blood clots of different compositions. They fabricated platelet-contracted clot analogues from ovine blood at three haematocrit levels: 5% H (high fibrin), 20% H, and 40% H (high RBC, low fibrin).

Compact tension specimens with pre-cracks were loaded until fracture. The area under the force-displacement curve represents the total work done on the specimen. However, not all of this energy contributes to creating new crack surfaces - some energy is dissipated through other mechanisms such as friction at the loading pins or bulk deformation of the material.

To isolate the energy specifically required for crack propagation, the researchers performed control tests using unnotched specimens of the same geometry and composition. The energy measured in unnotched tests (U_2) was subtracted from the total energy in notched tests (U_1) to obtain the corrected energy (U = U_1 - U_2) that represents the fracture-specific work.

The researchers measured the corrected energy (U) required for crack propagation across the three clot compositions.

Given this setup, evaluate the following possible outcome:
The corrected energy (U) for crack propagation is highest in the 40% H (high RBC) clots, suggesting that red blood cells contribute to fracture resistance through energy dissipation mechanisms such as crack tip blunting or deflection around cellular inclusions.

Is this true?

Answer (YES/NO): NO